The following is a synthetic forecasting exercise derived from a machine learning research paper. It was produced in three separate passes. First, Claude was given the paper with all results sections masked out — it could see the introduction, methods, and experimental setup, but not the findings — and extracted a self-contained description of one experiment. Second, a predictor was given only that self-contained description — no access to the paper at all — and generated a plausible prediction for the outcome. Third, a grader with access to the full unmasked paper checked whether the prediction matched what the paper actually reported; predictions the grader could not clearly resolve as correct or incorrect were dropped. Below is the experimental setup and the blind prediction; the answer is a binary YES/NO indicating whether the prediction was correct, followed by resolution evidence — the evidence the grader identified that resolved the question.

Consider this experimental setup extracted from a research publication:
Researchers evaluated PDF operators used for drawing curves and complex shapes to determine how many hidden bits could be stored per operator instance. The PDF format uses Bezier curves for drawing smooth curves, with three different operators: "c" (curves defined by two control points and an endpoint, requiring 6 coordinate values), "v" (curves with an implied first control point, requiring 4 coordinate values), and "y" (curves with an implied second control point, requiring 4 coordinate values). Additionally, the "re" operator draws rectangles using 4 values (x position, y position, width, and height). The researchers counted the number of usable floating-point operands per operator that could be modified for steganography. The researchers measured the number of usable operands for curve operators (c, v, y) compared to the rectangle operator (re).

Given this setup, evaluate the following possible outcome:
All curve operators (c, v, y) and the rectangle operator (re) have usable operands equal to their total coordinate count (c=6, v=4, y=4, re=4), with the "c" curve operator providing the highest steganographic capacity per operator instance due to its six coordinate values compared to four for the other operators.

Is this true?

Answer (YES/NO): YES